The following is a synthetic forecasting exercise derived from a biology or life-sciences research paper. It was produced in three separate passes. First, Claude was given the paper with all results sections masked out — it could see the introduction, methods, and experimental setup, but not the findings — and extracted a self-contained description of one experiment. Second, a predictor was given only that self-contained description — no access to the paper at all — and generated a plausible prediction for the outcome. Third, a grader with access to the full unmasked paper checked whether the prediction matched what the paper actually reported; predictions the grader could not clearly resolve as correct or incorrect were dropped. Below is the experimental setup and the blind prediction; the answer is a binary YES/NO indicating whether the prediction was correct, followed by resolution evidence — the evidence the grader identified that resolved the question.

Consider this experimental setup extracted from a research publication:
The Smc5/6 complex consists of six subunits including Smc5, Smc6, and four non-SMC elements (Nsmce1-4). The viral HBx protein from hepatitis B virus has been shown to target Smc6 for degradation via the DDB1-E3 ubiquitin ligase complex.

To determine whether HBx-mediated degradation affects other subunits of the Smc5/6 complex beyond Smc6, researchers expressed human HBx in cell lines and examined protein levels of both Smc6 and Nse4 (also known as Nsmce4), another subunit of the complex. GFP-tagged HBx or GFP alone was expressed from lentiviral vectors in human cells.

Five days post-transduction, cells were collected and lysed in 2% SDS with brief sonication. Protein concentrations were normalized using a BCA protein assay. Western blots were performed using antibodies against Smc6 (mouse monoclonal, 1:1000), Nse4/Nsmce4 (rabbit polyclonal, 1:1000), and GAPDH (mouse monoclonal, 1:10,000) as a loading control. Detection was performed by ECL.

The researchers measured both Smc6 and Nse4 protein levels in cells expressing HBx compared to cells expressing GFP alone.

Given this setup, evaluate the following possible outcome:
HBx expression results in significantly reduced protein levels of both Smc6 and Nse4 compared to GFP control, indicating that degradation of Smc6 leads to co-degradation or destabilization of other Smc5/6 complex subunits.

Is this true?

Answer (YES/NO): YES